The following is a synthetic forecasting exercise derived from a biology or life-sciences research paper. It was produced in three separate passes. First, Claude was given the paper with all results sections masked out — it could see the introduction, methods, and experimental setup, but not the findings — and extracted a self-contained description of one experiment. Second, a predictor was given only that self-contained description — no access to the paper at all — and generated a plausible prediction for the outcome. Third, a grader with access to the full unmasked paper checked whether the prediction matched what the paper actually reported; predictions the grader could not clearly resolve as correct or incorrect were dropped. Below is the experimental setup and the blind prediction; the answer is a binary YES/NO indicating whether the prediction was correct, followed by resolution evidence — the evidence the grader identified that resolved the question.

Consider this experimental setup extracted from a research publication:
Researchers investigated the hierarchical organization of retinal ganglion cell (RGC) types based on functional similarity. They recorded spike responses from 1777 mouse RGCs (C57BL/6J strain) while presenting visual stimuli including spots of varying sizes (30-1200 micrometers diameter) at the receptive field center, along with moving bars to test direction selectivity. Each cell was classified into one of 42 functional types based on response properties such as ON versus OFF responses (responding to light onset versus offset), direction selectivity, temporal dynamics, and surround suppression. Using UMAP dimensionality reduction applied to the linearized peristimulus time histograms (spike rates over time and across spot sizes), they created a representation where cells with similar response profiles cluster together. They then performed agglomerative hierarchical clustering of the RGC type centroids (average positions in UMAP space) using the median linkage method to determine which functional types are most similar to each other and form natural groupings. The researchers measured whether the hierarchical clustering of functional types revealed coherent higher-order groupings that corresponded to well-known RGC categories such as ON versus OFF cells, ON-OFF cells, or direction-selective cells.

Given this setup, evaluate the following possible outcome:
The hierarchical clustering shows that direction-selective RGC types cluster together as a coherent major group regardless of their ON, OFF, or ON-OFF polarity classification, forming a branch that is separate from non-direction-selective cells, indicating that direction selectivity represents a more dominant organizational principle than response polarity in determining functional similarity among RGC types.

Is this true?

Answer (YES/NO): NO